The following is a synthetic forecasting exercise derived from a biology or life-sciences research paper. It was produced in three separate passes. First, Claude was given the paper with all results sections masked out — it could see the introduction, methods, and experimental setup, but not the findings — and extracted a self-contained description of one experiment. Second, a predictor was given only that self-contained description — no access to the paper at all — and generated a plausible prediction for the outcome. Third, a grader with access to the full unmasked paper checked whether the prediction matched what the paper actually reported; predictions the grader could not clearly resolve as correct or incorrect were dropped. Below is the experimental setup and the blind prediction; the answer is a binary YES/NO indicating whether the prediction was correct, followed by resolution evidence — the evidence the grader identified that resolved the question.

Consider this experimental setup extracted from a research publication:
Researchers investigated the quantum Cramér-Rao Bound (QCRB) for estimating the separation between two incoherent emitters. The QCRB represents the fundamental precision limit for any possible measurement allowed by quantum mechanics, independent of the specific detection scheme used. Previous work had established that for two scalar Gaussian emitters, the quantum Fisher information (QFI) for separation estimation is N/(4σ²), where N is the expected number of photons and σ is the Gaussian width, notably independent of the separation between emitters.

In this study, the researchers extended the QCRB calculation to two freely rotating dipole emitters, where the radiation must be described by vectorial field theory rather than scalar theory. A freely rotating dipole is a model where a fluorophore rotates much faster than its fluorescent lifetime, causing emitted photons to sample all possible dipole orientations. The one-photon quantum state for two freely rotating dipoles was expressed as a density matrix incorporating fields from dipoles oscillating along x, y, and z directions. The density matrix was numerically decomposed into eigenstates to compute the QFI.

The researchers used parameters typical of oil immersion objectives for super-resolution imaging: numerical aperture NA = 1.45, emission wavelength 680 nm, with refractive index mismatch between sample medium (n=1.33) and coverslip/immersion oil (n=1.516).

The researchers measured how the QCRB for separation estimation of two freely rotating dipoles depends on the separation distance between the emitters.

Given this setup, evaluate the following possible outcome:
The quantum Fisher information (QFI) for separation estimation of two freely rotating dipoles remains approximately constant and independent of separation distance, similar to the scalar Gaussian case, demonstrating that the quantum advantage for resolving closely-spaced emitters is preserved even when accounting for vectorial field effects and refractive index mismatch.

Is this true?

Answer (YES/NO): NO